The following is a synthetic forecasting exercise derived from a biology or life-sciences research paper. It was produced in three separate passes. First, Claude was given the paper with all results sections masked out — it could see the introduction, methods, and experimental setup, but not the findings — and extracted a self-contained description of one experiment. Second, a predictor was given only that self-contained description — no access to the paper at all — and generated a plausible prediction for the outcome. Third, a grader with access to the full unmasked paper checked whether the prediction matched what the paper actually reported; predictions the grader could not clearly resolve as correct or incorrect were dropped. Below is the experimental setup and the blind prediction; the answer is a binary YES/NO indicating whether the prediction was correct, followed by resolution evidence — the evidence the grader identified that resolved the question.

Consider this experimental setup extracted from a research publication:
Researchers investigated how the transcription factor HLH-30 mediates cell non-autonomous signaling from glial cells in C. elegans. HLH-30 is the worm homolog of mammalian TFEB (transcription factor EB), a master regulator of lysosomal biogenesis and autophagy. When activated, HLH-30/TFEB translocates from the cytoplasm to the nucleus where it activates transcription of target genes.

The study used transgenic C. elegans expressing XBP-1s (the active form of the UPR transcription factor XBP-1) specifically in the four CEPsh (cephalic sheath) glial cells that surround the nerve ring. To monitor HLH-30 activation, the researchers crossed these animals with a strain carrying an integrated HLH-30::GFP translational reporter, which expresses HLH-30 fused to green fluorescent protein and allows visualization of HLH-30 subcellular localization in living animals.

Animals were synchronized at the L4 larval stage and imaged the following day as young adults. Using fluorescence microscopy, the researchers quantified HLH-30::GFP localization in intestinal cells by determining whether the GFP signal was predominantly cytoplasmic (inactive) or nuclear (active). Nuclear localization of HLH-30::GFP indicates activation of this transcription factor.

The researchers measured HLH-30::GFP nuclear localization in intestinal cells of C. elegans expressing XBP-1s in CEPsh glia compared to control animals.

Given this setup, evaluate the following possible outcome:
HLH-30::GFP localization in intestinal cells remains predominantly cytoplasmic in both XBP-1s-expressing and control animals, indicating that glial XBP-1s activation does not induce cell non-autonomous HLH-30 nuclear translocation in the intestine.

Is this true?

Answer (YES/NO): NO